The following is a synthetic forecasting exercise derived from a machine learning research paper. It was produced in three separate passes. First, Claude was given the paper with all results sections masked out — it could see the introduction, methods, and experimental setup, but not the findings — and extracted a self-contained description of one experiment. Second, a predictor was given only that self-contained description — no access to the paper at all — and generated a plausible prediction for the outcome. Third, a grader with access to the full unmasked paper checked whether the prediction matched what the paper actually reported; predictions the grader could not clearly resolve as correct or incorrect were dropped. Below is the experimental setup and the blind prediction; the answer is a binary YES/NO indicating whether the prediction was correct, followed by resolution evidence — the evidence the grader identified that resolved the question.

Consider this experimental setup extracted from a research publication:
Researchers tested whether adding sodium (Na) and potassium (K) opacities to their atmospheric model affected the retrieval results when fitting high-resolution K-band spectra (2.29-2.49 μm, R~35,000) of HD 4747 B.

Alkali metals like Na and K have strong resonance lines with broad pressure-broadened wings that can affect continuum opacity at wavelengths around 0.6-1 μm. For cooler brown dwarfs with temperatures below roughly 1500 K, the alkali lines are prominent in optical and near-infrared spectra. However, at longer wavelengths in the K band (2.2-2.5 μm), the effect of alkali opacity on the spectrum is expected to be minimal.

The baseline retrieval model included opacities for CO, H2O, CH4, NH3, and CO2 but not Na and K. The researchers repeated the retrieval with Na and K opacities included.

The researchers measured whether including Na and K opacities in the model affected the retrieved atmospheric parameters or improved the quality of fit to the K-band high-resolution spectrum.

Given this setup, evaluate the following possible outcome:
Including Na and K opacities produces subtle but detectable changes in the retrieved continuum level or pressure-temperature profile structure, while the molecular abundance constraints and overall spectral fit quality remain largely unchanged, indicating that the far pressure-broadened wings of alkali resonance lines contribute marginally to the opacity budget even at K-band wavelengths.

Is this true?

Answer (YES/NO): NO